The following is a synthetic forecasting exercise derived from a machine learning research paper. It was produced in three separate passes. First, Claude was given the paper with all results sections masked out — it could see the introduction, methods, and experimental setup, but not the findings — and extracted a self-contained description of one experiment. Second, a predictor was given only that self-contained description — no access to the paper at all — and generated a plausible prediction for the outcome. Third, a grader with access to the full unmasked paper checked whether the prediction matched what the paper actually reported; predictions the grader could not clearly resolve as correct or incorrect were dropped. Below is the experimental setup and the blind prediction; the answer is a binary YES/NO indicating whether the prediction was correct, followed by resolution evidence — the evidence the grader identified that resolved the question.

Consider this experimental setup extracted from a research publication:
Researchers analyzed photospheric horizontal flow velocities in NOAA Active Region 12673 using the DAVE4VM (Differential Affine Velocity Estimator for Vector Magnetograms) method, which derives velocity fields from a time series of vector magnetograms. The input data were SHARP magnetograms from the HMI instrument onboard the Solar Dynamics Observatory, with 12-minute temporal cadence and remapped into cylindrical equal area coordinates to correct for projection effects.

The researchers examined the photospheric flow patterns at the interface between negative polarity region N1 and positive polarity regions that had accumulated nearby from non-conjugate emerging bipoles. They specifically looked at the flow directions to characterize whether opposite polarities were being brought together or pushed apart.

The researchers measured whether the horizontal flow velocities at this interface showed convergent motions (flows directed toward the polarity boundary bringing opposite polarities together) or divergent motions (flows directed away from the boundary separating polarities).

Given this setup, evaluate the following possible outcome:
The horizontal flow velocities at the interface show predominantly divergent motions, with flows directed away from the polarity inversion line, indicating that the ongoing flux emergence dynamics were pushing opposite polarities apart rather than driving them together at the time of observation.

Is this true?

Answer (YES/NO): NO